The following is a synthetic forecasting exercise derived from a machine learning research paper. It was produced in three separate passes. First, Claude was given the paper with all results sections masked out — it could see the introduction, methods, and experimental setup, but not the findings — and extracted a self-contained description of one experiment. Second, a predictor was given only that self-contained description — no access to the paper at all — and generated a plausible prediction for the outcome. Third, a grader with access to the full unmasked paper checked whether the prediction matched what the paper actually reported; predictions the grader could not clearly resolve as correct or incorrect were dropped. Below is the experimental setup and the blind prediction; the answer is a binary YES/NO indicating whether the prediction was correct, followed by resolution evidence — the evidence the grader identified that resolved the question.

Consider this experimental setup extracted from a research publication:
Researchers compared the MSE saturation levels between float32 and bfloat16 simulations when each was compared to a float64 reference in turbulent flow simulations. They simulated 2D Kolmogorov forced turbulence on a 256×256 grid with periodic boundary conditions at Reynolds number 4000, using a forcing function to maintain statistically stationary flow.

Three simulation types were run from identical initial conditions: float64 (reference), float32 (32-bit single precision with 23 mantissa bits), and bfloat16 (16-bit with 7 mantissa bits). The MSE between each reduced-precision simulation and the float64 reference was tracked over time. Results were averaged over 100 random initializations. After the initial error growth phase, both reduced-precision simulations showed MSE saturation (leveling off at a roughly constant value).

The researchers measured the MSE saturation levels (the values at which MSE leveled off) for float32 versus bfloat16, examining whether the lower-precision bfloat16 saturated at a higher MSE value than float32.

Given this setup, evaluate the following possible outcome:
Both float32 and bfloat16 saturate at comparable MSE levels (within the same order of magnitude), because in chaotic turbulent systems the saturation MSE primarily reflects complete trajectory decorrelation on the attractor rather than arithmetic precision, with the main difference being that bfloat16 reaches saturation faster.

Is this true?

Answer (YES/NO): YES